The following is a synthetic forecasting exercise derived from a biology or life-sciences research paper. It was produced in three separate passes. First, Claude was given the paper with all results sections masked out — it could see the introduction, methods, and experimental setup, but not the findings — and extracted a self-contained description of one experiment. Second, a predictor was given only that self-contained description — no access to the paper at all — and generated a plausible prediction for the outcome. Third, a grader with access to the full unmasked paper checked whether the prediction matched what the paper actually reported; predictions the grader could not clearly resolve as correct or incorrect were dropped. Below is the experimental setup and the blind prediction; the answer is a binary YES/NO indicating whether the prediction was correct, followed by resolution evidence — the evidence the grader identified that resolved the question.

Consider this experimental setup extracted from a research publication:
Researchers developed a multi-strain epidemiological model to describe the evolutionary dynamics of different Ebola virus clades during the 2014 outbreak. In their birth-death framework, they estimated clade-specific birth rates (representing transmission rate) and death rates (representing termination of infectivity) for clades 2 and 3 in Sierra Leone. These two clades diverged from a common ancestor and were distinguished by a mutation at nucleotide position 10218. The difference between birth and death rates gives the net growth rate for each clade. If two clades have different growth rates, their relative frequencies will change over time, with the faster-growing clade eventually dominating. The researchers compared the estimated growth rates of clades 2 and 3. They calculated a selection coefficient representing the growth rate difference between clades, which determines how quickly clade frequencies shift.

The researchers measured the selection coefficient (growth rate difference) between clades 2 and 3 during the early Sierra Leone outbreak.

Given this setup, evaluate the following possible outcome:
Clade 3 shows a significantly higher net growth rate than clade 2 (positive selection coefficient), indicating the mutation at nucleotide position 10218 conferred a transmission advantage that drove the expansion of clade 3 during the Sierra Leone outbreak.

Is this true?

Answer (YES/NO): YES